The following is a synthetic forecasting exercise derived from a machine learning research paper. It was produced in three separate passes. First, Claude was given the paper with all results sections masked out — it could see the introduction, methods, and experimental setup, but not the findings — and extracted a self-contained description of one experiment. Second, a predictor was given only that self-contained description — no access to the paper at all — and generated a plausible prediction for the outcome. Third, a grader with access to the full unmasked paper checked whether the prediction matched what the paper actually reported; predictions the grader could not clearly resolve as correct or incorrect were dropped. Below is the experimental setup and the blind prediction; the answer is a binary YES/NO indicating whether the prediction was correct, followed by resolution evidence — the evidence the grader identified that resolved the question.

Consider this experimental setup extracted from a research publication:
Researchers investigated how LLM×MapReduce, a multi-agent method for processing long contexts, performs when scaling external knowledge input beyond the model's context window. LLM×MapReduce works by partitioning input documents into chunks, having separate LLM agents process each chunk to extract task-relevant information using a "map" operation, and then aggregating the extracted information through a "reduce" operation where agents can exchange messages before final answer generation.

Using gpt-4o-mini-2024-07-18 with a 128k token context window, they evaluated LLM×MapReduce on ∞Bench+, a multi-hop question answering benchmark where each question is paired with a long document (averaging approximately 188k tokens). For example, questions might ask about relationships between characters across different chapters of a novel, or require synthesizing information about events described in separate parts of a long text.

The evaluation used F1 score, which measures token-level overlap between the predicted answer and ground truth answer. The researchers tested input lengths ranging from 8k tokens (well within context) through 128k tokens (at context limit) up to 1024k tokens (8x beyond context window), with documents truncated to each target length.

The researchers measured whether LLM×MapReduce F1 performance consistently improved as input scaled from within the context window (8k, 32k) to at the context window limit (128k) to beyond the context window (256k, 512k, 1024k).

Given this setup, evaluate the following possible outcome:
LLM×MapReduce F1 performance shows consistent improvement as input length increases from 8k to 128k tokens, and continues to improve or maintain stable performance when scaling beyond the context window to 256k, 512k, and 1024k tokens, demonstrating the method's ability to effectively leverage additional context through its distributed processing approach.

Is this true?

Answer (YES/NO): NO